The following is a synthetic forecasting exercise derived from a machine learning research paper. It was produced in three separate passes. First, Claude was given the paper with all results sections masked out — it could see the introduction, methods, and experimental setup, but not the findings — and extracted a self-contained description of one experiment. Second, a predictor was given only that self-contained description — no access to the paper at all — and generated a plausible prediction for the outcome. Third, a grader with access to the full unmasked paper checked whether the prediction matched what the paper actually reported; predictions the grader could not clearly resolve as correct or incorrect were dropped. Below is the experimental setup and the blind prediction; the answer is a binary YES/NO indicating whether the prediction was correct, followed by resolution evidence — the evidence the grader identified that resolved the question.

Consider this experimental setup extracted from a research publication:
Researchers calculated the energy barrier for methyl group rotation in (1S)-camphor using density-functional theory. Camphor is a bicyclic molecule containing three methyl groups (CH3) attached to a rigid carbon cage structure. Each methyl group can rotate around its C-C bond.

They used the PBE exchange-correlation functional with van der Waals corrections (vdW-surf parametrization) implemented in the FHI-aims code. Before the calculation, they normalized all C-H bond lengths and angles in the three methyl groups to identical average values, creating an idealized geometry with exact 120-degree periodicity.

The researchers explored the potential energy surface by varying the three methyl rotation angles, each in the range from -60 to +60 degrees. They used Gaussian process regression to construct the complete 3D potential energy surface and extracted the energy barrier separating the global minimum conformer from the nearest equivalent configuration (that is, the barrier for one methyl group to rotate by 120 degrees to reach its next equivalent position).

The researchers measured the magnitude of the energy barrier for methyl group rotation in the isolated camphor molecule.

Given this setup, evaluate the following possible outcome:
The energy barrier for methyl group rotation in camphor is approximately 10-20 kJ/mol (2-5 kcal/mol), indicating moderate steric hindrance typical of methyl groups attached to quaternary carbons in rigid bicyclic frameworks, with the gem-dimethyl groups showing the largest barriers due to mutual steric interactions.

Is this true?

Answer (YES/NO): NO